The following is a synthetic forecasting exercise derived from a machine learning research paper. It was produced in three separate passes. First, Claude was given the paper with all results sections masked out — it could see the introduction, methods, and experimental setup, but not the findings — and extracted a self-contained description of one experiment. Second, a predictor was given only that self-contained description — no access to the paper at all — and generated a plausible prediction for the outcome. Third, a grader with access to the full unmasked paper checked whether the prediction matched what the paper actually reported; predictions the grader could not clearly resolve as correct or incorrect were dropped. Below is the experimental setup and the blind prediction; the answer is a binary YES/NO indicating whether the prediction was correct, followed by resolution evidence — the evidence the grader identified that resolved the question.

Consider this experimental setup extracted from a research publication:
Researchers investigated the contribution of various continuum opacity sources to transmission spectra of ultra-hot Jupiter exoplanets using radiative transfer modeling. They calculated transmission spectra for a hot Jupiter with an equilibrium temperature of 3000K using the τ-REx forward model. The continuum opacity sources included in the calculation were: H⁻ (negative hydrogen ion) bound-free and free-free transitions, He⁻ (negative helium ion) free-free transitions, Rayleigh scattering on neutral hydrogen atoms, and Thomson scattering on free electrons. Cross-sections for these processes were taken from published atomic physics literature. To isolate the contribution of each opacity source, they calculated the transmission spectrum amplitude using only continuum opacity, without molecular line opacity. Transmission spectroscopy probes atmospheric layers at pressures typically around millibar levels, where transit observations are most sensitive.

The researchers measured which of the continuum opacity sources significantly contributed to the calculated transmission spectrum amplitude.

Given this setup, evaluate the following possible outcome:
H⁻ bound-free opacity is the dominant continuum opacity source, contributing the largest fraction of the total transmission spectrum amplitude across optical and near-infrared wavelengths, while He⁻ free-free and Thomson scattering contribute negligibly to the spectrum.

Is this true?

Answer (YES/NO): NO